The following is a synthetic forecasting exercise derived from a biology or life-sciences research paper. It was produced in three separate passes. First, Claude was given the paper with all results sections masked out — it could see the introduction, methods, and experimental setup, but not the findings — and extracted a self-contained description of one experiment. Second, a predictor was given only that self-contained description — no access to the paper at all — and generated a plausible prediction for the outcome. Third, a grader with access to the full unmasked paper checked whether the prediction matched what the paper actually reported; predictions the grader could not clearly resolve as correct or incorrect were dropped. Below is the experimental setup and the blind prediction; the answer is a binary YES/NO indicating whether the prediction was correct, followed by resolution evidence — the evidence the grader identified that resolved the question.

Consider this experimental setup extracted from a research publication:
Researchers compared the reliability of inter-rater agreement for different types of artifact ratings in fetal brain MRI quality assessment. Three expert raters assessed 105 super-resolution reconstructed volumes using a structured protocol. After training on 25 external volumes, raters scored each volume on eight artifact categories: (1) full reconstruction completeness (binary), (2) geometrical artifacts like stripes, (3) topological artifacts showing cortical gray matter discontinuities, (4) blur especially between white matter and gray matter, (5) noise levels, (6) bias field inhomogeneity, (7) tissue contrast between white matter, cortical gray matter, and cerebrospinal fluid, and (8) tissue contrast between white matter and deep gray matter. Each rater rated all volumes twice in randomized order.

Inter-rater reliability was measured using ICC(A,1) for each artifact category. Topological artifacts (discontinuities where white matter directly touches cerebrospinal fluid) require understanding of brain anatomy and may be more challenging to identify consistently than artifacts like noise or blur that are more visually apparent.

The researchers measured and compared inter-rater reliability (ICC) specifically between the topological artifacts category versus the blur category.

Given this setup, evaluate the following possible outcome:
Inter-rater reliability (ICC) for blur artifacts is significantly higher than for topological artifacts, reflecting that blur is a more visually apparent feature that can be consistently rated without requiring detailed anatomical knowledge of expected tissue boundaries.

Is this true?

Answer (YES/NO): NO